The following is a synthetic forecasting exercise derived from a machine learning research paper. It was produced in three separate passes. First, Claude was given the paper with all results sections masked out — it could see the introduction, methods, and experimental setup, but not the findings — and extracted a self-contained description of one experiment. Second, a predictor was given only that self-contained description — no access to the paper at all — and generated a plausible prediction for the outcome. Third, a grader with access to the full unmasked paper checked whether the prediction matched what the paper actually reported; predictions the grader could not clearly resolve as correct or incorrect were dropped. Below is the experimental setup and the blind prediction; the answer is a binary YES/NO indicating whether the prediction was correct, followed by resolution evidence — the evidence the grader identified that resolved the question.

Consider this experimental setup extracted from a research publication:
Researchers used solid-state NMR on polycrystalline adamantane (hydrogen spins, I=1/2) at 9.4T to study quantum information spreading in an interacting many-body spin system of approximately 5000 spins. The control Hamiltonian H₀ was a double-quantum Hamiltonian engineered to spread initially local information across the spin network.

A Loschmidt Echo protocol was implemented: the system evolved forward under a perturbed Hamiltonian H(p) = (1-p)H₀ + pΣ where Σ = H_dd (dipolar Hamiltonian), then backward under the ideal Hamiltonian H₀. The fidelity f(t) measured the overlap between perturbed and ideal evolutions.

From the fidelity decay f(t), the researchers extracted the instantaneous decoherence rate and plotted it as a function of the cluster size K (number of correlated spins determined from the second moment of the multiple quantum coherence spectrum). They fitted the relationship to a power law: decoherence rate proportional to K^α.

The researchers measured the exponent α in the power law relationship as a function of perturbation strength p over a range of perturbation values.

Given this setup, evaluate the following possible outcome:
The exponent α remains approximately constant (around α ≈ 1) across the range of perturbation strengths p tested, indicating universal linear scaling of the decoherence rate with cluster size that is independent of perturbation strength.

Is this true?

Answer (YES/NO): NO